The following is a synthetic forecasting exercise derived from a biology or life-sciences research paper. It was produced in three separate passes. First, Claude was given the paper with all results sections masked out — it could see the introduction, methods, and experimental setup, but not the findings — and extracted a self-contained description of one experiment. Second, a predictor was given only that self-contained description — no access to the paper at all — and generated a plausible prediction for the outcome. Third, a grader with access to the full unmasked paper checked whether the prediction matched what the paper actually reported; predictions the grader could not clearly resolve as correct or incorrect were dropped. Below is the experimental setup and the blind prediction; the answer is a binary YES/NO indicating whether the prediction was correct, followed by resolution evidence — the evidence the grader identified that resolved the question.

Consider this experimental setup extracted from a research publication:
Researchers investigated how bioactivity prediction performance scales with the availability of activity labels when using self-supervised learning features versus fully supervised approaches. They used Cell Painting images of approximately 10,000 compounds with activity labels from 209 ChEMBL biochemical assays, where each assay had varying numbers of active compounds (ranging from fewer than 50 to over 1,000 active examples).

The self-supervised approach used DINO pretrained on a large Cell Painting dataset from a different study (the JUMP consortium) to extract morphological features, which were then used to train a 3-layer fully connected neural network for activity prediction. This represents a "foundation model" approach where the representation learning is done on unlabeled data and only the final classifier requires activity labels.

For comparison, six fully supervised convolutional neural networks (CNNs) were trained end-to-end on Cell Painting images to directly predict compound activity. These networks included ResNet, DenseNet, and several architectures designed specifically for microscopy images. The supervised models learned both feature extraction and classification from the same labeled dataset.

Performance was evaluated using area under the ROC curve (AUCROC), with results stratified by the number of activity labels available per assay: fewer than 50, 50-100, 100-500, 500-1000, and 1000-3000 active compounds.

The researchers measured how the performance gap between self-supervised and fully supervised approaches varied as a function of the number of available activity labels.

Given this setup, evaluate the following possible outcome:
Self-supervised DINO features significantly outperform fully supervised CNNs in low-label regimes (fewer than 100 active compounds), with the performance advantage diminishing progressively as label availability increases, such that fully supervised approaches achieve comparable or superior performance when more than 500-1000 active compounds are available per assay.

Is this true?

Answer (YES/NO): NO